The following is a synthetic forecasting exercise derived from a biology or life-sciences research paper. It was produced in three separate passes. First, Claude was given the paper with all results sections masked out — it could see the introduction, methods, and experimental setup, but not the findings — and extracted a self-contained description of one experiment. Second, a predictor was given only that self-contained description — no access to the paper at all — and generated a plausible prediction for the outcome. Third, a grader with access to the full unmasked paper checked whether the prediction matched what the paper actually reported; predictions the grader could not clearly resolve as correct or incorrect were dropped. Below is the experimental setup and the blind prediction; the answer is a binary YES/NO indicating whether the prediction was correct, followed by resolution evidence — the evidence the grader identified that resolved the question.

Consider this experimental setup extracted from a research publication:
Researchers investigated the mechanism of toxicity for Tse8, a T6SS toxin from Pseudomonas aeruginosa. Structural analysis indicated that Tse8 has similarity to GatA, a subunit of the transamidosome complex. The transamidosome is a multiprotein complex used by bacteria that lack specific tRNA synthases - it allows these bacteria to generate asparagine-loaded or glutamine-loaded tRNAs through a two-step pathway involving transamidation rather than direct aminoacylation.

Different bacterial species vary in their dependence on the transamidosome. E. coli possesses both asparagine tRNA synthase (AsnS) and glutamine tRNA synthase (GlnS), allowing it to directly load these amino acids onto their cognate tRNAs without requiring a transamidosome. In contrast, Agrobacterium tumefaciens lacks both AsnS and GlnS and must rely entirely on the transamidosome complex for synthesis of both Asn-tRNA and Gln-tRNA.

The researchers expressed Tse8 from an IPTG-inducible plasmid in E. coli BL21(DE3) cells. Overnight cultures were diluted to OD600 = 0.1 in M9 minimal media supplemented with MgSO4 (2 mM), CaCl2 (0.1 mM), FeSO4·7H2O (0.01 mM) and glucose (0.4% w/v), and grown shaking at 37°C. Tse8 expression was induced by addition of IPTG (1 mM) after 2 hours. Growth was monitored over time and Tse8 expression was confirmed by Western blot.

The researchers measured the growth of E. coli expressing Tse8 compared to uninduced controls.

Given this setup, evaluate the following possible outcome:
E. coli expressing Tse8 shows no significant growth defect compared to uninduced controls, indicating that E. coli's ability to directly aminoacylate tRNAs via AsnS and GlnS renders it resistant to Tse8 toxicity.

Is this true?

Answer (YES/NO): YES